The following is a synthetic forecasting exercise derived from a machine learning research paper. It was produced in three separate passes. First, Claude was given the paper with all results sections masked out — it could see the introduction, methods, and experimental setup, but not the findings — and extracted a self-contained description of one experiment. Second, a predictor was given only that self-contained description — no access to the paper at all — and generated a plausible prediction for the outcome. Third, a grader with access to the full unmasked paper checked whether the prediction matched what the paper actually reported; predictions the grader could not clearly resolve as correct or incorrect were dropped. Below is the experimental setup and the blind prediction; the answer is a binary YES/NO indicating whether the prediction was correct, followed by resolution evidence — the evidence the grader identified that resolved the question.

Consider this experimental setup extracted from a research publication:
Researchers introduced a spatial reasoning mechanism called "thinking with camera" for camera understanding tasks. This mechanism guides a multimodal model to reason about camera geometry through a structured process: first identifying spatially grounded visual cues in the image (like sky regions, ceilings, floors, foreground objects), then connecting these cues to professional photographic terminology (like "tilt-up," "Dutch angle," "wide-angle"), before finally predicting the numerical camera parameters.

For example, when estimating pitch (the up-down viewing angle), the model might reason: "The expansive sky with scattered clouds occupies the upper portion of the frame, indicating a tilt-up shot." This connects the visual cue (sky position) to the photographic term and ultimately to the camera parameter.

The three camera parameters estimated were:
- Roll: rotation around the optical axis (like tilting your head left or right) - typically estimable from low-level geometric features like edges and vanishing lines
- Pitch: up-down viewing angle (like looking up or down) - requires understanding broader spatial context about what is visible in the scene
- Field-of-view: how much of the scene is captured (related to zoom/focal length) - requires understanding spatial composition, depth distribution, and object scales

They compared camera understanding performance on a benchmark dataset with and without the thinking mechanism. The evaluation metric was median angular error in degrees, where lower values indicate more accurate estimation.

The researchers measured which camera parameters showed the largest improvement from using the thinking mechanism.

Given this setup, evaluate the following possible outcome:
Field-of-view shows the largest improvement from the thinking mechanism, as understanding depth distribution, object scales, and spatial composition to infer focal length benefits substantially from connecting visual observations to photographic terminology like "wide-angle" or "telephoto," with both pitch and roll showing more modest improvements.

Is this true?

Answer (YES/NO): NO